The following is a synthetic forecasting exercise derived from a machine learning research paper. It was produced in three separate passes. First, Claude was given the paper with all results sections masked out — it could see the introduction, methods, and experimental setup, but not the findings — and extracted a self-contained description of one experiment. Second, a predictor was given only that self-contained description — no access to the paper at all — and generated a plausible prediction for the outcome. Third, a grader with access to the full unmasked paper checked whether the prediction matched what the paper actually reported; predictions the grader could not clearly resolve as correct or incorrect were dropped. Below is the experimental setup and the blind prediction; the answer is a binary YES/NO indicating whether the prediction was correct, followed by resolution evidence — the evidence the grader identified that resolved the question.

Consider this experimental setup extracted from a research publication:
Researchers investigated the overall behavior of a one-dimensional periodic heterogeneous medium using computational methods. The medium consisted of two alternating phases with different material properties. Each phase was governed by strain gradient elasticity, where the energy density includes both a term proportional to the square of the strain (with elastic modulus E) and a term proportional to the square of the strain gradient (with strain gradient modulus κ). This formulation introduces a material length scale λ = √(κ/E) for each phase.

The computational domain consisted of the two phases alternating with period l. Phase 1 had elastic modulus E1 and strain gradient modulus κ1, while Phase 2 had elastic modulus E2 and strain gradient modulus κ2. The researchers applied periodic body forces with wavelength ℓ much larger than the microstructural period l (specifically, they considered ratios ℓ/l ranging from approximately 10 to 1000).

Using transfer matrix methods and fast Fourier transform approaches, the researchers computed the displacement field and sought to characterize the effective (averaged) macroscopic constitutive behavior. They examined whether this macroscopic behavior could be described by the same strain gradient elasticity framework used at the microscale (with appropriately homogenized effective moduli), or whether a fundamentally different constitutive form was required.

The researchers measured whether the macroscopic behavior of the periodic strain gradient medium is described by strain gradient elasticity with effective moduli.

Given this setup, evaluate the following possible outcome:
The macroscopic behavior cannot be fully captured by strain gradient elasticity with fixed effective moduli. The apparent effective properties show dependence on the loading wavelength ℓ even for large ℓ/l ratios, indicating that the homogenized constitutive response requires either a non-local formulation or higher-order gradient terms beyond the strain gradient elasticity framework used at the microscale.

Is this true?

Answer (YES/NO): YES